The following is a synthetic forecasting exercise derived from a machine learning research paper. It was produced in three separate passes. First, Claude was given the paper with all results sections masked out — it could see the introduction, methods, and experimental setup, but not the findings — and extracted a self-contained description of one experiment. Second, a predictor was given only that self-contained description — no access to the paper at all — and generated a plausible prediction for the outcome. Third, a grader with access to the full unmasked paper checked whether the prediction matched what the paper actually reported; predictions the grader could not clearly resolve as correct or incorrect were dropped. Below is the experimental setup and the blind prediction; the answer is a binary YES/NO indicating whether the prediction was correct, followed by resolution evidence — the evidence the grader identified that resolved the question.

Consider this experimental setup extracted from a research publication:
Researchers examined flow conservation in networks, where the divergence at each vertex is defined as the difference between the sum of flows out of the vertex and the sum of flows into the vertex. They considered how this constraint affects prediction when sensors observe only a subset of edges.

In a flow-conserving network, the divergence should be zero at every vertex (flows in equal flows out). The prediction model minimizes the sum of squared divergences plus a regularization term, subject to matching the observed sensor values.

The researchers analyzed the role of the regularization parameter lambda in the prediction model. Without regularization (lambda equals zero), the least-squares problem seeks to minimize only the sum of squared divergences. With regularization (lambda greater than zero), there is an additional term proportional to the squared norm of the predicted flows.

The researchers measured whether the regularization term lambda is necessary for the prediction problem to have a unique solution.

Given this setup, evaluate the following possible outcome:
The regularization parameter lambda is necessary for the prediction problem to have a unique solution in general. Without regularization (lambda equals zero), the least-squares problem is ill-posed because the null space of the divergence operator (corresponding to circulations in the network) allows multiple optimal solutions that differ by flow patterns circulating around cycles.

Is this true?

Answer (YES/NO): YES